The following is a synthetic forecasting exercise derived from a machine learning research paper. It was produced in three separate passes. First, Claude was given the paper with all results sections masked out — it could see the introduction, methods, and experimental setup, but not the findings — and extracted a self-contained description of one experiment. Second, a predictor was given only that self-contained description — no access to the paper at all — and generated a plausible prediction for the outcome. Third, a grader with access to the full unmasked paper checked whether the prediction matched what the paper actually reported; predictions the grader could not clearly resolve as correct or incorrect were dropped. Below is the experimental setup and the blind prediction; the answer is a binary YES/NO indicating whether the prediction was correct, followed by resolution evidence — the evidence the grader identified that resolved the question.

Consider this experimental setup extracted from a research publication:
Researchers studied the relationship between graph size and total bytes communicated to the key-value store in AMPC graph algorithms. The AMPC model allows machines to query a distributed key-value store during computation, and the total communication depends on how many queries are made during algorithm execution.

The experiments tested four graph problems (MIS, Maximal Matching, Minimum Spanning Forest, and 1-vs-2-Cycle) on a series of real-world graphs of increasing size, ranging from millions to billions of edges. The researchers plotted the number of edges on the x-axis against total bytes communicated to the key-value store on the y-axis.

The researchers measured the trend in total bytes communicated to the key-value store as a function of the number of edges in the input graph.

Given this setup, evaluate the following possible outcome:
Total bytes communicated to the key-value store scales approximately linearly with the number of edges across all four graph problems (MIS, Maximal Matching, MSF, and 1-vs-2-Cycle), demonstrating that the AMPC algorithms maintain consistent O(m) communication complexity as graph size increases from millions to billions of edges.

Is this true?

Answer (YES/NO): YES